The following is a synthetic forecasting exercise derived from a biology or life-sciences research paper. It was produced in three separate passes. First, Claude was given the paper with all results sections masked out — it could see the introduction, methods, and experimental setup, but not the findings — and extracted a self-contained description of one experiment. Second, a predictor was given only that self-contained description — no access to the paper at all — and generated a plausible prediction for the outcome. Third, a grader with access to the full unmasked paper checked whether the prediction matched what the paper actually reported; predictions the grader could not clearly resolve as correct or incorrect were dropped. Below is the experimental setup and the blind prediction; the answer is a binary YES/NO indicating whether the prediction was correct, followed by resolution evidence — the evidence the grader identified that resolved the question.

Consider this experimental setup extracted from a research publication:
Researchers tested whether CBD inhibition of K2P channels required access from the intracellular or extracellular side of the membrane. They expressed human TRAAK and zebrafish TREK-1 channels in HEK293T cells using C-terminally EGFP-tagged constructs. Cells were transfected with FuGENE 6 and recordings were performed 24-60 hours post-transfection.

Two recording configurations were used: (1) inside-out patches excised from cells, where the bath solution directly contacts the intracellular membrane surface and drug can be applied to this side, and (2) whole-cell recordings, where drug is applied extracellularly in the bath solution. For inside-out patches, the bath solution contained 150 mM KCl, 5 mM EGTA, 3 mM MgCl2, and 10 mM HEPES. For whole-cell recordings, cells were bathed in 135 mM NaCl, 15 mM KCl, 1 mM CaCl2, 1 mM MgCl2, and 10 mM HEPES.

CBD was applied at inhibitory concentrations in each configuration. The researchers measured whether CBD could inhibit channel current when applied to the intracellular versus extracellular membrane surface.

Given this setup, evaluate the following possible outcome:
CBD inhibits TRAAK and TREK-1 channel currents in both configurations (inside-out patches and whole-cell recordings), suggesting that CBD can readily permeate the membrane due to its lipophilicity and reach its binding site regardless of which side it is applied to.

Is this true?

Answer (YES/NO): YES